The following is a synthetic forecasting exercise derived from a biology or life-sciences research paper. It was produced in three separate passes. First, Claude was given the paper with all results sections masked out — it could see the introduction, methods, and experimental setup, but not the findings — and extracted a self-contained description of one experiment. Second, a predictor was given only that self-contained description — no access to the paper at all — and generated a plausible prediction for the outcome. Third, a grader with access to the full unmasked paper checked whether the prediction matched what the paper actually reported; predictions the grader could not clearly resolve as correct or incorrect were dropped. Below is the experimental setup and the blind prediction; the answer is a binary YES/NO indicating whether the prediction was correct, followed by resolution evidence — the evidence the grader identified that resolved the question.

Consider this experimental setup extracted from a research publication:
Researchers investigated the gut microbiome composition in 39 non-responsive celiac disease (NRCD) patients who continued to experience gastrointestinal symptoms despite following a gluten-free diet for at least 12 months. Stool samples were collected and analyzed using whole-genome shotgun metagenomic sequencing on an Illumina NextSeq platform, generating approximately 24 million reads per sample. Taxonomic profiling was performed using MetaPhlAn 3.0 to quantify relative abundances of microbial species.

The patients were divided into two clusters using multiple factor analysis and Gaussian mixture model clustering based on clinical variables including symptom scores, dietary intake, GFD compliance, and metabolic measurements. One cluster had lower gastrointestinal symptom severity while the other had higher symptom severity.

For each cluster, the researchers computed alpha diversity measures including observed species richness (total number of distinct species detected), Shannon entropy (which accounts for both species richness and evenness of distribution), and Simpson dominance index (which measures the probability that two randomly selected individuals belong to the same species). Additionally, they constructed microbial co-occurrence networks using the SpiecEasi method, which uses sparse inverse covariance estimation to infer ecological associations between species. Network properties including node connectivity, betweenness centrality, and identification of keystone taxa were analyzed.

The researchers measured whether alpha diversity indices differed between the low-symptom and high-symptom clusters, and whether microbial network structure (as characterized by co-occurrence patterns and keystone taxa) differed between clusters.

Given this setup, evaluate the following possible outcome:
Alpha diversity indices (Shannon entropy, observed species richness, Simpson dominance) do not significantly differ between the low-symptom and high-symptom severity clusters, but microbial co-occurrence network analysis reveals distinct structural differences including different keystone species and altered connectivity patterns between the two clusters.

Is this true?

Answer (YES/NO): YES